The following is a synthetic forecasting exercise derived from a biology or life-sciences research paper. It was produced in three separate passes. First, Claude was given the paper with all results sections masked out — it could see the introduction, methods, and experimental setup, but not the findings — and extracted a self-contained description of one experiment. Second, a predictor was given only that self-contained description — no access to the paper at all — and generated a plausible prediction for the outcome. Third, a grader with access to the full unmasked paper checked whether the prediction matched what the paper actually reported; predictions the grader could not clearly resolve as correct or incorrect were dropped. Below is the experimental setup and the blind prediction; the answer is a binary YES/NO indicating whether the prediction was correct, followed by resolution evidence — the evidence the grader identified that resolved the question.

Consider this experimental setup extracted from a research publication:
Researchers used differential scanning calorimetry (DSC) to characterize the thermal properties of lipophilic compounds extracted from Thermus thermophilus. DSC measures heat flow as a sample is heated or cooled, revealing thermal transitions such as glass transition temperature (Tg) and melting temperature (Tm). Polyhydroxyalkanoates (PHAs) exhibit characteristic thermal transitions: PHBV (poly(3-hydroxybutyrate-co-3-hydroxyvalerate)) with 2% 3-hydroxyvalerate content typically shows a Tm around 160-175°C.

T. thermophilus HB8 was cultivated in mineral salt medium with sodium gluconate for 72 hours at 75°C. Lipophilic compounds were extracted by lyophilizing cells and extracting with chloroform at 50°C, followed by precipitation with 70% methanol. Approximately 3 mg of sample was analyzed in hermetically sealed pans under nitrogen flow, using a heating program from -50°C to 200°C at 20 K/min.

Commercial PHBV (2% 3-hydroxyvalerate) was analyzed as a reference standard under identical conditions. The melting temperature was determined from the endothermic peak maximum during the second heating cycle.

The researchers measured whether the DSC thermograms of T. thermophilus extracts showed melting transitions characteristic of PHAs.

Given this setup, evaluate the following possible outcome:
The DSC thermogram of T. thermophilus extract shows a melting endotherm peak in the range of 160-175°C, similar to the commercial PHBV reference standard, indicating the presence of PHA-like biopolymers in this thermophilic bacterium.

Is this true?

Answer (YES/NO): NO